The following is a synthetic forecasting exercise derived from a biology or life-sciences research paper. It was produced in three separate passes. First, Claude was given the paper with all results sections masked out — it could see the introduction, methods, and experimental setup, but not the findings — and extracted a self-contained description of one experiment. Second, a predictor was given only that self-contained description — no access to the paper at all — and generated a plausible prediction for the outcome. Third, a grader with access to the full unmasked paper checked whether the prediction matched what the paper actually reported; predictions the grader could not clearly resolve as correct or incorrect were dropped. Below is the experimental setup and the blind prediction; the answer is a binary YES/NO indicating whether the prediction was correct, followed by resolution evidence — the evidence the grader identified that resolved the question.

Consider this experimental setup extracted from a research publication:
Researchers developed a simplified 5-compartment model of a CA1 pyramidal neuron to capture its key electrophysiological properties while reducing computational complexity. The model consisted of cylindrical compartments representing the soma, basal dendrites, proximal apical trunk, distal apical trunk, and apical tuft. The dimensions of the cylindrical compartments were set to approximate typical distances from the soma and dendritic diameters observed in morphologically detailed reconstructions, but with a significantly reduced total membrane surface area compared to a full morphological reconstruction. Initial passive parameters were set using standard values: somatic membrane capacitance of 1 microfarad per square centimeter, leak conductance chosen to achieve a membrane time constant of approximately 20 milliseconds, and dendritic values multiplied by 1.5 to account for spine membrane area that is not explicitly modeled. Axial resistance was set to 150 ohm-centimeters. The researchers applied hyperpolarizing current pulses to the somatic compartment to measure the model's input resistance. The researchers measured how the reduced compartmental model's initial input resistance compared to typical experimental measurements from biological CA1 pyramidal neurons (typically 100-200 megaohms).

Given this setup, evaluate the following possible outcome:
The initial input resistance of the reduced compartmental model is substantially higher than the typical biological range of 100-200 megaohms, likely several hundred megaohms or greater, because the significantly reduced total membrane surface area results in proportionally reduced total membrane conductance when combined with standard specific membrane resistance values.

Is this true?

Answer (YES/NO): YES